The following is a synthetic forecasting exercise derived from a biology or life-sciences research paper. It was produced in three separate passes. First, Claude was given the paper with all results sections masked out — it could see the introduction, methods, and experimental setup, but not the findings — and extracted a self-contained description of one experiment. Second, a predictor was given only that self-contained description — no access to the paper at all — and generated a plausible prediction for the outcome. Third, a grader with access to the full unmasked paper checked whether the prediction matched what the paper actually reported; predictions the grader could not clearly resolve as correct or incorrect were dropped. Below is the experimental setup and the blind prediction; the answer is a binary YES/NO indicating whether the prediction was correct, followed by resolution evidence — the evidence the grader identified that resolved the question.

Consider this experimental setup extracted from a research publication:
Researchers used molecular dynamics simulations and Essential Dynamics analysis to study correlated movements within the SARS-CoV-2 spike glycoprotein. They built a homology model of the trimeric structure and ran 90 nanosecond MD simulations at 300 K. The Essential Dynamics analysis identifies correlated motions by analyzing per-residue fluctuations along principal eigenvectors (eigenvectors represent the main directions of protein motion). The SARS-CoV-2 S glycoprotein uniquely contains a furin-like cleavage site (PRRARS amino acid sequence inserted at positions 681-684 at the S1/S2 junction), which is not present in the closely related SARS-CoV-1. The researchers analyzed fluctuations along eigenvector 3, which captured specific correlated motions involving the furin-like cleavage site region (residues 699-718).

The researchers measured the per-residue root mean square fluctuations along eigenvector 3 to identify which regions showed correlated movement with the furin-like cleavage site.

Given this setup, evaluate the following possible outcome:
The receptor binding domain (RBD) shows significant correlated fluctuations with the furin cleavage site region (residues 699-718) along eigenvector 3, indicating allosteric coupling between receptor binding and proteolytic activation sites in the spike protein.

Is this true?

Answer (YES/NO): YES